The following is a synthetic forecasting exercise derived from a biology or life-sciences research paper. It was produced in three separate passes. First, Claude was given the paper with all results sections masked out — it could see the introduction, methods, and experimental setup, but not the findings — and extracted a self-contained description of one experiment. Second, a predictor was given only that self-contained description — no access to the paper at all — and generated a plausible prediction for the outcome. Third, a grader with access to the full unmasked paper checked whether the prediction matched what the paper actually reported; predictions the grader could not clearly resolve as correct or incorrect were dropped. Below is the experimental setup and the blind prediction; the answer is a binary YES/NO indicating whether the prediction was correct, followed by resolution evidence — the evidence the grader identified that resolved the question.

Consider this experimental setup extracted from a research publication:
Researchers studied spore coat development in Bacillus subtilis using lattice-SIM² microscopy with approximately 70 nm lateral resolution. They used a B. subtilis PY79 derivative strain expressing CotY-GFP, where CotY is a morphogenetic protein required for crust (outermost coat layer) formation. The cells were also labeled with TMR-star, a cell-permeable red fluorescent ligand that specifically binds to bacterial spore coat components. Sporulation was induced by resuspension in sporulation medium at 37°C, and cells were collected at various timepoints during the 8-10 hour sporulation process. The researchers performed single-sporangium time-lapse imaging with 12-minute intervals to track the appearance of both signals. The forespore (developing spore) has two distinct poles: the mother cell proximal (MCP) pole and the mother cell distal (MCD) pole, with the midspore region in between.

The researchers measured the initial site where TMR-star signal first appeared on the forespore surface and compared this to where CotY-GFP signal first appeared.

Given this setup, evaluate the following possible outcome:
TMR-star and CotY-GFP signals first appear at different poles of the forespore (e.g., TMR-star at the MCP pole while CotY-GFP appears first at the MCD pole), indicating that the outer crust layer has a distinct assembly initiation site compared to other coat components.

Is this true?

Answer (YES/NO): NO